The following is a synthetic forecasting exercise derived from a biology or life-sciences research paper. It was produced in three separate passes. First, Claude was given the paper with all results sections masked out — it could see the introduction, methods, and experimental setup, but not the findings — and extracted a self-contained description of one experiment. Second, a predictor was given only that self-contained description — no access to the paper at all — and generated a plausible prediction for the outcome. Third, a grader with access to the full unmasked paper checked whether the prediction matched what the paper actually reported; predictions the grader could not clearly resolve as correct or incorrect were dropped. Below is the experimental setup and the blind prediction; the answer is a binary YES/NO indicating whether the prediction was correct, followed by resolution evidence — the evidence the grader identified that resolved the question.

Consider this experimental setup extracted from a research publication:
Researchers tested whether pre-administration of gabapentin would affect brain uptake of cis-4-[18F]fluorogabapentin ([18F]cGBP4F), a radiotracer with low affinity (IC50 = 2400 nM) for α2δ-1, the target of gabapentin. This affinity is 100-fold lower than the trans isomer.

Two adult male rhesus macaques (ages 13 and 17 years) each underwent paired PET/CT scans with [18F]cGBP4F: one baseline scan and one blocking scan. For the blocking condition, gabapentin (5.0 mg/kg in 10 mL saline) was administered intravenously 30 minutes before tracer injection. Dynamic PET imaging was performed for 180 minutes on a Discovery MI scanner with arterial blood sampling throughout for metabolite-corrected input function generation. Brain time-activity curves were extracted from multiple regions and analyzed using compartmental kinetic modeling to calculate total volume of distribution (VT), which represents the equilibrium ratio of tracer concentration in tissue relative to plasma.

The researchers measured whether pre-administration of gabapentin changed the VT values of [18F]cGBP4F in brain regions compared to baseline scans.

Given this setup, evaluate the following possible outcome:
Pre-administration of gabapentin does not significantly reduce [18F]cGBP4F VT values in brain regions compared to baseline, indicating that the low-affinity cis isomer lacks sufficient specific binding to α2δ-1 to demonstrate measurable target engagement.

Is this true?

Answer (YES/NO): NO